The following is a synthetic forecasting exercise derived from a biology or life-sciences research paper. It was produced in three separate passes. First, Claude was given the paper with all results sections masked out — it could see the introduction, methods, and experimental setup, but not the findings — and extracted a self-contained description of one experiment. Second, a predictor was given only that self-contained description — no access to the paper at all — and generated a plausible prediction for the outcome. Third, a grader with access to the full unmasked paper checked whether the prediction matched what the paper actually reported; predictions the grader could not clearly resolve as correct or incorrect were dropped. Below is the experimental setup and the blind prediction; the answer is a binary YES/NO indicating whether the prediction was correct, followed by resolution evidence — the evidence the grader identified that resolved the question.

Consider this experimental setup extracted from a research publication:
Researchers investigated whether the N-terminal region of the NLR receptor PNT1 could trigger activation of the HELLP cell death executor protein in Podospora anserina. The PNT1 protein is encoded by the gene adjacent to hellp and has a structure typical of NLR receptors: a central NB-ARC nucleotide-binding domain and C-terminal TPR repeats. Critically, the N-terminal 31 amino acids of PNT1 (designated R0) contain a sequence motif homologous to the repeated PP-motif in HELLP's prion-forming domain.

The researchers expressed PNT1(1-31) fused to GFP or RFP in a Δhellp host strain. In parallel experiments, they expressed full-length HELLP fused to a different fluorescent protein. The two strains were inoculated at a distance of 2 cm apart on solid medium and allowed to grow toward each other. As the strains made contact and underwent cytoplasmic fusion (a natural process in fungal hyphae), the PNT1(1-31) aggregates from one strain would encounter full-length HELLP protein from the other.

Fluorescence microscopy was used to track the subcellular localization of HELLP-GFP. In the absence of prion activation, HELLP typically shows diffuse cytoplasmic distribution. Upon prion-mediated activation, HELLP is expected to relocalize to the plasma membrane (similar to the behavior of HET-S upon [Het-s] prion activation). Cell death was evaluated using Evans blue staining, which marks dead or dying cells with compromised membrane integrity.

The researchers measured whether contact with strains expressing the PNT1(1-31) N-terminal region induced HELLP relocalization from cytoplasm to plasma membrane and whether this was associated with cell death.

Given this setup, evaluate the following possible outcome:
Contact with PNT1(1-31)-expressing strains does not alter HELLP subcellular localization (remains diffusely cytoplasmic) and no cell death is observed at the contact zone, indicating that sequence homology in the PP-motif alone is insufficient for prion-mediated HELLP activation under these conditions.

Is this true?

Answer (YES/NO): NO